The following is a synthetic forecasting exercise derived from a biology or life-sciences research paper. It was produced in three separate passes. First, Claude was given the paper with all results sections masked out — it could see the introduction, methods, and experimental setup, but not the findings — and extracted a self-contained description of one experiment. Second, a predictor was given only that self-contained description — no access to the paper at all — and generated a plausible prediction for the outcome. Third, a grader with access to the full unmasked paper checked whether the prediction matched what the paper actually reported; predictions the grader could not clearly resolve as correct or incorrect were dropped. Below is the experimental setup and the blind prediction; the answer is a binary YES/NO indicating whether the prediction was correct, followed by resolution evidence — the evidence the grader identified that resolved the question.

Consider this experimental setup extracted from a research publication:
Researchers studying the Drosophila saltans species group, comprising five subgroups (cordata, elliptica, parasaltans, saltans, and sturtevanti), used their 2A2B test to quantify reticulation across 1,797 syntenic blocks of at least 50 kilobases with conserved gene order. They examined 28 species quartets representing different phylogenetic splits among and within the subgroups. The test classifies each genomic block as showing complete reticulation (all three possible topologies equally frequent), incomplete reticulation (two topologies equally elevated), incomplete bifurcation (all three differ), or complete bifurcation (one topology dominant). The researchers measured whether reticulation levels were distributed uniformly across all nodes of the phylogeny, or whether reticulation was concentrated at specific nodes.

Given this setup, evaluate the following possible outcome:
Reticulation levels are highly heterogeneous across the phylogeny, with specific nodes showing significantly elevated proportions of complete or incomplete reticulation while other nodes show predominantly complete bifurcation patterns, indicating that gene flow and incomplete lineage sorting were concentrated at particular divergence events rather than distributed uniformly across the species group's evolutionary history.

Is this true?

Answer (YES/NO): YES